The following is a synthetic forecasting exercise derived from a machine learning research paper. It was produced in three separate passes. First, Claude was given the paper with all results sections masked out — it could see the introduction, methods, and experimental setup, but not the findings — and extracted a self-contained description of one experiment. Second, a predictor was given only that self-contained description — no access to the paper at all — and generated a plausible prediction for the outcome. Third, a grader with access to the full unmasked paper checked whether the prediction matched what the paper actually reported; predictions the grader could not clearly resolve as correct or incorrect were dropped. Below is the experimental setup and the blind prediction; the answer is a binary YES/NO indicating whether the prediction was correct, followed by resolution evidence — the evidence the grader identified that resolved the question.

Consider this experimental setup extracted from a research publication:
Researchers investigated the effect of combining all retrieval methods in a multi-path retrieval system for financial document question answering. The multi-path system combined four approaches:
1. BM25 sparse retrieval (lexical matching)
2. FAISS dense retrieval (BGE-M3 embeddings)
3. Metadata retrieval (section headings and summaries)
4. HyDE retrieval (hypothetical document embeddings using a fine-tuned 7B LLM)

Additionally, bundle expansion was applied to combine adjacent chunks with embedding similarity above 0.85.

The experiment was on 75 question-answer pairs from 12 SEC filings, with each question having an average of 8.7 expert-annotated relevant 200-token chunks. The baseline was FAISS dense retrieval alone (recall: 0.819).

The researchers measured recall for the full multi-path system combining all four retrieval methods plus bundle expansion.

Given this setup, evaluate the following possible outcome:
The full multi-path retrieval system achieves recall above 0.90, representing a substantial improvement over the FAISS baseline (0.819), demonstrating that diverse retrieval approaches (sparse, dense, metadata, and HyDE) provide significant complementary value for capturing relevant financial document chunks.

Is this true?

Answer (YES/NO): YES